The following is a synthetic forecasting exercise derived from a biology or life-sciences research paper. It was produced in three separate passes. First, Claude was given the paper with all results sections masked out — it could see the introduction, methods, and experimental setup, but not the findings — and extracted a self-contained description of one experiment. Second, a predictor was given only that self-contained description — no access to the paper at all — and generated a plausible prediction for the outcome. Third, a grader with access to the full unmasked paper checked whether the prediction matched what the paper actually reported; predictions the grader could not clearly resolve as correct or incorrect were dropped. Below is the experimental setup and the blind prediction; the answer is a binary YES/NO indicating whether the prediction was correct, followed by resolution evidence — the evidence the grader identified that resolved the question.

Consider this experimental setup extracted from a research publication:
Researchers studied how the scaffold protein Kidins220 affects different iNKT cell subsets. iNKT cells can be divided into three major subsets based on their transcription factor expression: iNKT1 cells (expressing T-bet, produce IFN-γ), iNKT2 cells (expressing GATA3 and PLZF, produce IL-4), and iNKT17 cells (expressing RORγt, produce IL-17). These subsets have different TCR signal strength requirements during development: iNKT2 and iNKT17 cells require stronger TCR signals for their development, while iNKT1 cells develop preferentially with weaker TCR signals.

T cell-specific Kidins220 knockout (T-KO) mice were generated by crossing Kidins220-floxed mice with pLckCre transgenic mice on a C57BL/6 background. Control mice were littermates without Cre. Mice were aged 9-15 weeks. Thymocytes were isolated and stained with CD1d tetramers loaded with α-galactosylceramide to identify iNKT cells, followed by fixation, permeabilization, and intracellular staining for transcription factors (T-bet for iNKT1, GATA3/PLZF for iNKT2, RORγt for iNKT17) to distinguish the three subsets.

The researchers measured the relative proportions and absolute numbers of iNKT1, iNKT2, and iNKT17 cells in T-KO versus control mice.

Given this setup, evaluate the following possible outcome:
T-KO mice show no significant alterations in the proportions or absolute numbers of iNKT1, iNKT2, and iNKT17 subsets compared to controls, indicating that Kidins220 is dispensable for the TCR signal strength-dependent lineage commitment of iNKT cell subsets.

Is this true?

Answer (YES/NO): NO